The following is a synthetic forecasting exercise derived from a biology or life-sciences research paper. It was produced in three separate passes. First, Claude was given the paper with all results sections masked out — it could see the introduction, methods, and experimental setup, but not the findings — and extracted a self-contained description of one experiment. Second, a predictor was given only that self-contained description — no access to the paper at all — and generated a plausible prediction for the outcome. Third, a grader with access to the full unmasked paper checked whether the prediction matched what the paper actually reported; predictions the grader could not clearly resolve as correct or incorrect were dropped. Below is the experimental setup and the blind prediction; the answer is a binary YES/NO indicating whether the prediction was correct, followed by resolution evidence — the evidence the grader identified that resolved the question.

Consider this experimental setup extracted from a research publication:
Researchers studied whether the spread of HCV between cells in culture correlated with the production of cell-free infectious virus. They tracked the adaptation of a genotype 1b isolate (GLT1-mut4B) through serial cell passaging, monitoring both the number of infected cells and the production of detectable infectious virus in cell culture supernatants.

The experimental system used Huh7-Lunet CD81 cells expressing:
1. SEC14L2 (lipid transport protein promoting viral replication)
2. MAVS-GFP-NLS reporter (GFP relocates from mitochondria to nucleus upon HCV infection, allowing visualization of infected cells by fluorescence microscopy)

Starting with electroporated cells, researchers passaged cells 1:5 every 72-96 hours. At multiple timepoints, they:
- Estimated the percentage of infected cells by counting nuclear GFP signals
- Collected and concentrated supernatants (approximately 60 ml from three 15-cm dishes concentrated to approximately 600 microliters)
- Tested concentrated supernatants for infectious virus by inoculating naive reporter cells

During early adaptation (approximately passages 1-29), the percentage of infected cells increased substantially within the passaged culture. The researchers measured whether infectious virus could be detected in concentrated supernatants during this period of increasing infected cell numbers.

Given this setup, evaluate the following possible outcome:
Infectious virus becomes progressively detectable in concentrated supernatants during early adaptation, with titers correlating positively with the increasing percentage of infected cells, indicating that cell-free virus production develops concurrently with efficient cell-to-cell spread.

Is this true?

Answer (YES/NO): NO